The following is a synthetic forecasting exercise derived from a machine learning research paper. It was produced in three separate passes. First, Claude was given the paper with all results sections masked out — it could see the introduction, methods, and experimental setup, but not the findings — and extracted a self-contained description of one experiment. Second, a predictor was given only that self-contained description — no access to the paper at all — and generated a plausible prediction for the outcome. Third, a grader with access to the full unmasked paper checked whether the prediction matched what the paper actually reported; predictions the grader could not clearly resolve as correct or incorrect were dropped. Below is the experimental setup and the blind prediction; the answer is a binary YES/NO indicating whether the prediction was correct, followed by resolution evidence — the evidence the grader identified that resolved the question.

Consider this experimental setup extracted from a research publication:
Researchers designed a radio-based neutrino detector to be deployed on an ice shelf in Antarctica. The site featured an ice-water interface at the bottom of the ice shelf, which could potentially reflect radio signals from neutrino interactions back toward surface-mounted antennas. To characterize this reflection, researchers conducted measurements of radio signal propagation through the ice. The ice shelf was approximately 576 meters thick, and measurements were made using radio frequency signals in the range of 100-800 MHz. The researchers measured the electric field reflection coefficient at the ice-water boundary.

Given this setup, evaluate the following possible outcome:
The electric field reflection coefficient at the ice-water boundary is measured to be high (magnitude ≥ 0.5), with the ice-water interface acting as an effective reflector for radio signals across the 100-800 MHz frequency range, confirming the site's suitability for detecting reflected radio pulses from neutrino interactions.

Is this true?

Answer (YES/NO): YES